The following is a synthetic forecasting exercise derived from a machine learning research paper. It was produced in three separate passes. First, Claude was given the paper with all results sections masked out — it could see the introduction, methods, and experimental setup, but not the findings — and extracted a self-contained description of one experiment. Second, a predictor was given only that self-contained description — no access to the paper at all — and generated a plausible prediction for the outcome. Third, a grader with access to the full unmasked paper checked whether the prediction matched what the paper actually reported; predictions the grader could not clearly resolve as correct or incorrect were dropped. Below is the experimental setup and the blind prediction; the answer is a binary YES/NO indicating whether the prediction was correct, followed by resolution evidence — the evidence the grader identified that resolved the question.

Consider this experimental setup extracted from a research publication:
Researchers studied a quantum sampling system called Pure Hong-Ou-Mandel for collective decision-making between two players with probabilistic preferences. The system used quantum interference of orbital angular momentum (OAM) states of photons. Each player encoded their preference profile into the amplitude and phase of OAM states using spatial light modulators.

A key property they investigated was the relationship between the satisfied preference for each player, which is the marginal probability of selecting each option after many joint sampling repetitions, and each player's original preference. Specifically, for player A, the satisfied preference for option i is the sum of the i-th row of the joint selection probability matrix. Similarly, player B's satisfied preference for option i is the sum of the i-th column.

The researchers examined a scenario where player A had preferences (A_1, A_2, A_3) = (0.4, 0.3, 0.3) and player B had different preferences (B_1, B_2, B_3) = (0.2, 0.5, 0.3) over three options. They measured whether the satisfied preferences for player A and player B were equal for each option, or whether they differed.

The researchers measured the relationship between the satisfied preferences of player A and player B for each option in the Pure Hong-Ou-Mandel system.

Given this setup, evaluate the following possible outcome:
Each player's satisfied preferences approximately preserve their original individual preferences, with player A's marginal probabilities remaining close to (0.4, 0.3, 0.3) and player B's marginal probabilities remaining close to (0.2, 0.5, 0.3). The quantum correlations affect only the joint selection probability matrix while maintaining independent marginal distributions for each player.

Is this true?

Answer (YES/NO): NO